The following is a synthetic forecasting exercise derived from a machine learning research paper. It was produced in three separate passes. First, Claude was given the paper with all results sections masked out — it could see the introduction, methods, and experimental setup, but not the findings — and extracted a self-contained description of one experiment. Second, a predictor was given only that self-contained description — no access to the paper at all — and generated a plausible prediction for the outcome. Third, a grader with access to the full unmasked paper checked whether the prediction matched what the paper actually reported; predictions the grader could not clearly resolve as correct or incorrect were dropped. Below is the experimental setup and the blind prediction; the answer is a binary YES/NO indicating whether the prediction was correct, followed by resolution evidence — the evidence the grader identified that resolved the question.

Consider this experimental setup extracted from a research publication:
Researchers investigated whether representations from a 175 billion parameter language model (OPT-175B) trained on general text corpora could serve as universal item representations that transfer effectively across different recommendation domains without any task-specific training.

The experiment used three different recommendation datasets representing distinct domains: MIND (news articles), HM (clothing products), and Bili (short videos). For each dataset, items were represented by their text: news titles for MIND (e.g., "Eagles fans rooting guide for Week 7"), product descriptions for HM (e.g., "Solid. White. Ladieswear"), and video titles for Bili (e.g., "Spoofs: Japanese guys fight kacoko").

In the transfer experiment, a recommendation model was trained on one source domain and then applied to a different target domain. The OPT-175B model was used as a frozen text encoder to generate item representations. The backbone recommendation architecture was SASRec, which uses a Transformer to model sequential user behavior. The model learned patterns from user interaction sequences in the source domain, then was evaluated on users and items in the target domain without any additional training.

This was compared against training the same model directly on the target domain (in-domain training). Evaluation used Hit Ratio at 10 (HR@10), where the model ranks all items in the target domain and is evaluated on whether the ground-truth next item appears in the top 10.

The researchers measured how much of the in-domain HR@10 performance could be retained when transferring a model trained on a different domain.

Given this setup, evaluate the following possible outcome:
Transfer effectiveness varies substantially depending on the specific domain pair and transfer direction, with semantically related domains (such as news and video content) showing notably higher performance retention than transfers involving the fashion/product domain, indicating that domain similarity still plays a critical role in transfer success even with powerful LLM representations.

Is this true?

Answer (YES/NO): NO